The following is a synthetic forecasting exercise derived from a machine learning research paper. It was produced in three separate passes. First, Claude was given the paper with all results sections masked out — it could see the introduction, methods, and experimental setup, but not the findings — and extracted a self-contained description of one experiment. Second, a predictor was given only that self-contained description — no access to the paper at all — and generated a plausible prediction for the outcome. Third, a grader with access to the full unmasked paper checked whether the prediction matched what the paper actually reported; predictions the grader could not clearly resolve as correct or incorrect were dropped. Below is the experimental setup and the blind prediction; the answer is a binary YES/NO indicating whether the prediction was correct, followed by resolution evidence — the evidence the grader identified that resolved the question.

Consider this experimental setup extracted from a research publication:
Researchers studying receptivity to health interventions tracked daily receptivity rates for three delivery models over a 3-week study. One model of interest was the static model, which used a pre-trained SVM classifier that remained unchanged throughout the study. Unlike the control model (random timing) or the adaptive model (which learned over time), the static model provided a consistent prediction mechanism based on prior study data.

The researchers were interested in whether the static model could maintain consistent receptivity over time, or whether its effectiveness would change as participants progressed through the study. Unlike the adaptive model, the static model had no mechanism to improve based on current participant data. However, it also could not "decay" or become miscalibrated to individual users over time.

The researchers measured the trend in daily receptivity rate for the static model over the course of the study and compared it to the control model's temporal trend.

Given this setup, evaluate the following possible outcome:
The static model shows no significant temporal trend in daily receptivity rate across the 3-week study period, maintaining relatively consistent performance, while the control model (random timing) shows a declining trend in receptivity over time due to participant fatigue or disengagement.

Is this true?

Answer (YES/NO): YES